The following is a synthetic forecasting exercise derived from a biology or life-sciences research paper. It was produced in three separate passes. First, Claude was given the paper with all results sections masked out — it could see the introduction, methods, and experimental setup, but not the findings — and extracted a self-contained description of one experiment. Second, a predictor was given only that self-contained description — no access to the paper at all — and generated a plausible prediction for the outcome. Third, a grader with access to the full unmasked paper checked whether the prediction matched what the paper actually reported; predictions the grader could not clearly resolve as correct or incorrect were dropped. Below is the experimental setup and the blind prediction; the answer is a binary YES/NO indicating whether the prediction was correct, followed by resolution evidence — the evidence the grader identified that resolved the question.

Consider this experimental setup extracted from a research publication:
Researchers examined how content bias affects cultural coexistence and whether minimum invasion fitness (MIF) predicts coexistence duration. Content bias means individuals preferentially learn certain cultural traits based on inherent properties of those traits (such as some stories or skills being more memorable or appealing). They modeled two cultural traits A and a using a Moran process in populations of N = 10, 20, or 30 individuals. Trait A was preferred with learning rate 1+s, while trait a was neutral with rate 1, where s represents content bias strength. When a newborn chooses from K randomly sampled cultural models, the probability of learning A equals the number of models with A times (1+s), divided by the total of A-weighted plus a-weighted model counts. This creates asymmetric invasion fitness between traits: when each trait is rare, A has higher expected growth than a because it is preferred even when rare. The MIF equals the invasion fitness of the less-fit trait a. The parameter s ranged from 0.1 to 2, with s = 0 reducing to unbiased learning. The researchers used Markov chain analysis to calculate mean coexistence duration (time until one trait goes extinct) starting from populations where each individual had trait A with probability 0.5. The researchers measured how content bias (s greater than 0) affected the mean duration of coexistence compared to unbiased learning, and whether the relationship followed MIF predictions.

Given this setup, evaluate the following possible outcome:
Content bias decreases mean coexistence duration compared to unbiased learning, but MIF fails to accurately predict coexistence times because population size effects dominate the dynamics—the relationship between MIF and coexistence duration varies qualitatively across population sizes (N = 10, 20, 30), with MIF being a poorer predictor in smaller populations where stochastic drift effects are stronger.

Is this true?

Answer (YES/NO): NO